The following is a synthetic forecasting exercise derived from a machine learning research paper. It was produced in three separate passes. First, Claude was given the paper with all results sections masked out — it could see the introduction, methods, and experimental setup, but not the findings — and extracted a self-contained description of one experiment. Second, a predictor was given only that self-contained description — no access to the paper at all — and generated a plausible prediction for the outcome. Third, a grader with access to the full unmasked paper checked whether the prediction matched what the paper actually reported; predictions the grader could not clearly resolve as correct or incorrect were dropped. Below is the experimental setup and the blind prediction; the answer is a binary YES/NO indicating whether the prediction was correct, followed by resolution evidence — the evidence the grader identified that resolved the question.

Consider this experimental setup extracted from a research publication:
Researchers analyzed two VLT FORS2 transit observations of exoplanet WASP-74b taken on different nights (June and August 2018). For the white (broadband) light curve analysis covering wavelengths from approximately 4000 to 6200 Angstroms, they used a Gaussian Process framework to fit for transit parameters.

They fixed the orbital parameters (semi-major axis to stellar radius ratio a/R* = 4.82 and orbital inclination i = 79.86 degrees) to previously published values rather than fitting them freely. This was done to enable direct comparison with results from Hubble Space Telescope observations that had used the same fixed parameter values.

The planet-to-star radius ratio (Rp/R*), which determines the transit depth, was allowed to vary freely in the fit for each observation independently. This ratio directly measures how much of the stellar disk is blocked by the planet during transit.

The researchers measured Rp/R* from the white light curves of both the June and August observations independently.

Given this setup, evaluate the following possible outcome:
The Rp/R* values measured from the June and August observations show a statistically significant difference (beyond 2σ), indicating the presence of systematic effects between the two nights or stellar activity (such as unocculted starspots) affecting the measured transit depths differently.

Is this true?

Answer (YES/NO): YES